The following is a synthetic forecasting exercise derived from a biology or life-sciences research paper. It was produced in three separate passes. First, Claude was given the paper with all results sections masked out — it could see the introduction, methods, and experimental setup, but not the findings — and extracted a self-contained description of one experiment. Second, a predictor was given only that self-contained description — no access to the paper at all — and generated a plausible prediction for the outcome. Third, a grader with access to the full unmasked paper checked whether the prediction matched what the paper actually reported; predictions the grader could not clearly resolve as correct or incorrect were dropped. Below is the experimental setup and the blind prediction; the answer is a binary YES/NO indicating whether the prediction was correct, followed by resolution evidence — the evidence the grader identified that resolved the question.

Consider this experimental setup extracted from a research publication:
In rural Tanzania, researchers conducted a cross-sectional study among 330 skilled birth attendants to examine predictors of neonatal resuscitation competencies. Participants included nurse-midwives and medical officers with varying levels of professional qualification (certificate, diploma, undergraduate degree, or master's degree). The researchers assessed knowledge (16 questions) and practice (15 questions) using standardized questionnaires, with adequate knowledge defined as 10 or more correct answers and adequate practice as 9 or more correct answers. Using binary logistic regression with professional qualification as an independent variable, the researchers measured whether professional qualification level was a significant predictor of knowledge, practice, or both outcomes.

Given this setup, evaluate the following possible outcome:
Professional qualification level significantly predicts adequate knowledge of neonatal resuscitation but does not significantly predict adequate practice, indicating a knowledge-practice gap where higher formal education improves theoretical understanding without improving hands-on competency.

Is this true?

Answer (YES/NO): NO